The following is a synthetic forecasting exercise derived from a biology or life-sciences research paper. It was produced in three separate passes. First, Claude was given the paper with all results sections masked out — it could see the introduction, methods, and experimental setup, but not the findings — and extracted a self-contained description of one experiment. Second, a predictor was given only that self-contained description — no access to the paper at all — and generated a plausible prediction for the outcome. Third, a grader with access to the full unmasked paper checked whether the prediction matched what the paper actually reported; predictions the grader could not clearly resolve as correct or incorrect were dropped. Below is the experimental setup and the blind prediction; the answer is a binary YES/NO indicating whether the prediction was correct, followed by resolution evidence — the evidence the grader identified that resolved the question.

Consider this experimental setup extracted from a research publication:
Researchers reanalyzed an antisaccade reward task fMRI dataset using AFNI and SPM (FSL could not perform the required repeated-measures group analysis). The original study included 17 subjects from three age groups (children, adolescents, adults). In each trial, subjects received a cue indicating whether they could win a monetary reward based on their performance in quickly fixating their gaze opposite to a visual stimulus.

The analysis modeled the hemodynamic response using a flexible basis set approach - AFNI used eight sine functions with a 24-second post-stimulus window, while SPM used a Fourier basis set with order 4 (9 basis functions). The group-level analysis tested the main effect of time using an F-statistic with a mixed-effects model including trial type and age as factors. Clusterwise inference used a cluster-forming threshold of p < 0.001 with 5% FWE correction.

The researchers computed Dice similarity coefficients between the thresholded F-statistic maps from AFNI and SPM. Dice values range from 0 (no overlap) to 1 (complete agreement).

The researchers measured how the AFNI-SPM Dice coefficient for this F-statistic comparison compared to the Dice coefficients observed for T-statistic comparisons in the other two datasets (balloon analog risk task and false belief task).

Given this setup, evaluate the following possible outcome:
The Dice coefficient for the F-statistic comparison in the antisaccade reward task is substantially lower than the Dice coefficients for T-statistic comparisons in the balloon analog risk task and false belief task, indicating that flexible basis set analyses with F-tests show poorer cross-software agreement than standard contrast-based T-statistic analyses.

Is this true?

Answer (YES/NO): NO